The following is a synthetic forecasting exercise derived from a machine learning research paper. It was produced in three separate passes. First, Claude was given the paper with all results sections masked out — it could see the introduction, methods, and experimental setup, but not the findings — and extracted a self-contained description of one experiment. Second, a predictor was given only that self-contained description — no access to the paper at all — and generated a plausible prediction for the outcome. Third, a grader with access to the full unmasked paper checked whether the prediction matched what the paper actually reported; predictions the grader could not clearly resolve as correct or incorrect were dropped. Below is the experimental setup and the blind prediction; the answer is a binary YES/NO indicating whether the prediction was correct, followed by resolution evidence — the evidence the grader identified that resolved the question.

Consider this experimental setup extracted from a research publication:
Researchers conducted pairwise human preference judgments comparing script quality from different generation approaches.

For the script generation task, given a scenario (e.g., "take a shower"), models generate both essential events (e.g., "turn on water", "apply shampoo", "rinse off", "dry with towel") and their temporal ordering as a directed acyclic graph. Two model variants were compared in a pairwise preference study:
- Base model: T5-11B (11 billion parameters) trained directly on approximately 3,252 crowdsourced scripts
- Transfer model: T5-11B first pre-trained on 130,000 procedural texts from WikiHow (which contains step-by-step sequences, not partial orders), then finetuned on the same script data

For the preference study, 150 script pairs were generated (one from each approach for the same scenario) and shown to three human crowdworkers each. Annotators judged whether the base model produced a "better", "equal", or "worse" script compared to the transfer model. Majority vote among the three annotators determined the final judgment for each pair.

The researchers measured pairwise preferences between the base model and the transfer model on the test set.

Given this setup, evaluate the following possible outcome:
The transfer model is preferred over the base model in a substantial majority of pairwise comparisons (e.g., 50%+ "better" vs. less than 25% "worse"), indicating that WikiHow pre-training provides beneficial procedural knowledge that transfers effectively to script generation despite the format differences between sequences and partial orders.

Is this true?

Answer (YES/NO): NO